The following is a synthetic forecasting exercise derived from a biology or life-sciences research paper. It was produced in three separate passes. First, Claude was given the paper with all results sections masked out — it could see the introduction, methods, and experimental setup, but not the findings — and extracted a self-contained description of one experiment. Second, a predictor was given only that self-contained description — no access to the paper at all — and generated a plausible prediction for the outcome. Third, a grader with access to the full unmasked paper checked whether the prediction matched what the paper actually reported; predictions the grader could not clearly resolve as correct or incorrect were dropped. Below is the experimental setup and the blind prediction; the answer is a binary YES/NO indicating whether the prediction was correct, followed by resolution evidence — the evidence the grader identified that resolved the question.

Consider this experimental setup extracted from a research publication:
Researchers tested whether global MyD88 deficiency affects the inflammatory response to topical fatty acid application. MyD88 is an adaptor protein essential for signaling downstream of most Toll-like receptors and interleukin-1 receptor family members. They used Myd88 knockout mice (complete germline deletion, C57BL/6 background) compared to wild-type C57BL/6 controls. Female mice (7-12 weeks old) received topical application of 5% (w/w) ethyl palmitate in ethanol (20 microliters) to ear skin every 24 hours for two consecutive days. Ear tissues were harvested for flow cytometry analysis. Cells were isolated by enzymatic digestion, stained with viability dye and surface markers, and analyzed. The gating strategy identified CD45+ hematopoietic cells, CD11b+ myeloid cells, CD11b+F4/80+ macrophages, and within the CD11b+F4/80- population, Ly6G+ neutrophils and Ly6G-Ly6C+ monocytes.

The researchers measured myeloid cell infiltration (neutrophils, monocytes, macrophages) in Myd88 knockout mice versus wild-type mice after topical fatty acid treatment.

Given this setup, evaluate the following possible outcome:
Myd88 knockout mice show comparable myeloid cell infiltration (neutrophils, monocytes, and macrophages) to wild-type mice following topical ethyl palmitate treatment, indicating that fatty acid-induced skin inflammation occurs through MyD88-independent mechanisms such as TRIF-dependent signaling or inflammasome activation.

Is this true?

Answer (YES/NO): NO